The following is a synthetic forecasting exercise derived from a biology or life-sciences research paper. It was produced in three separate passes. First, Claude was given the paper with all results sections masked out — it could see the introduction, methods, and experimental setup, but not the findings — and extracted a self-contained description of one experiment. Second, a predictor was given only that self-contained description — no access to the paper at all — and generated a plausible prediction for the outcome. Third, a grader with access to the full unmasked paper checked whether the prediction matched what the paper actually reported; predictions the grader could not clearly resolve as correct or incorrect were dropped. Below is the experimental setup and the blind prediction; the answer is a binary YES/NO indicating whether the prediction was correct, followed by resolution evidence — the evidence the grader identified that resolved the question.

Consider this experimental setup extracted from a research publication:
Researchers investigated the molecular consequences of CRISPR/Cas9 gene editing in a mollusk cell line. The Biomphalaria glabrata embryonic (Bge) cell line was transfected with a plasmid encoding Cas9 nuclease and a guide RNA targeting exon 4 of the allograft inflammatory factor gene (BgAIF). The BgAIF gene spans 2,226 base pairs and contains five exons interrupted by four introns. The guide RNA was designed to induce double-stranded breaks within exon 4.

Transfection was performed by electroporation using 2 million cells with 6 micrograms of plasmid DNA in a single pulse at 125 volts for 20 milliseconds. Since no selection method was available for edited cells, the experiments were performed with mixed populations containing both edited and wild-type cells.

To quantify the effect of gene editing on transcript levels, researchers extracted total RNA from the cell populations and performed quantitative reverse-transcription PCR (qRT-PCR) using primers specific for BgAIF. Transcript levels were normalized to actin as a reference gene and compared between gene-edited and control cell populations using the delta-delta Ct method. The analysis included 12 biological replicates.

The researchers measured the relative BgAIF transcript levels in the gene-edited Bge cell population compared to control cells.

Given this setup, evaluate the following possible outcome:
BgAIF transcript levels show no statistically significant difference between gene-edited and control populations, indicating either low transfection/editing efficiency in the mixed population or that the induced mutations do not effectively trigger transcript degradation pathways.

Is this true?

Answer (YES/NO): NO